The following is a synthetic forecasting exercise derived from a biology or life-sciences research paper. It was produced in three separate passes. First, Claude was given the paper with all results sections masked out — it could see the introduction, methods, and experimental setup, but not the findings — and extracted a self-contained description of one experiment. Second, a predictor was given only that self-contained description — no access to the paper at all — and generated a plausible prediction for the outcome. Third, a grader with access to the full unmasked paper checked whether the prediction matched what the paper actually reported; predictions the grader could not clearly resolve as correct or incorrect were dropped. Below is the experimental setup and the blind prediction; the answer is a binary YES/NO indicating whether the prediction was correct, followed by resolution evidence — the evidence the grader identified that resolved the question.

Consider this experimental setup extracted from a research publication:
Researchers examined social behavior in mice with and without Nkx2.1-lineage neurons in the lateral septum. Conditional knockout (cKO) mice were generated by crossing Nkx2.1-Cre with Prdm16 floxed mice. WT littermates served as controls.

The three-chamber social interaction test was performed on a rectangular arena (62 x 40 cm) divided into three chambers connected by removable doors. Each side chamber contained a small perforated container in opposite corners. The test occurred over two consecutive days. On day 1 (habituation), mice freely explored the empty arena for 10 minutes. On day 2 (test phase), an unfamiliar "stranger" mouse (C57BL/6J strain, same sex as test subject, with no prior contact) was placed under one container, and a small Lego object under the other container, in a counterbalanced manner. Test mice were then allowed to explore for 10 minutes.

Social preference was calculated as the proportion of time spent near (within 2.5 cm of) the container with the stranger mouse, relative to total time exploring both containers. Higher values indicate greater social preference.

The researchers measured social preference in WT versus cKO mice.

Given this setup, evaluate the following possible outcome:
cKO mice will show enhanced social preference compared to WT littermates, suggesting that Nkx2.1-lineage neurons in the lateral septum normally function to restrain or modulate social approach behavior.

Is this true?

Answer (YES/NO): NO